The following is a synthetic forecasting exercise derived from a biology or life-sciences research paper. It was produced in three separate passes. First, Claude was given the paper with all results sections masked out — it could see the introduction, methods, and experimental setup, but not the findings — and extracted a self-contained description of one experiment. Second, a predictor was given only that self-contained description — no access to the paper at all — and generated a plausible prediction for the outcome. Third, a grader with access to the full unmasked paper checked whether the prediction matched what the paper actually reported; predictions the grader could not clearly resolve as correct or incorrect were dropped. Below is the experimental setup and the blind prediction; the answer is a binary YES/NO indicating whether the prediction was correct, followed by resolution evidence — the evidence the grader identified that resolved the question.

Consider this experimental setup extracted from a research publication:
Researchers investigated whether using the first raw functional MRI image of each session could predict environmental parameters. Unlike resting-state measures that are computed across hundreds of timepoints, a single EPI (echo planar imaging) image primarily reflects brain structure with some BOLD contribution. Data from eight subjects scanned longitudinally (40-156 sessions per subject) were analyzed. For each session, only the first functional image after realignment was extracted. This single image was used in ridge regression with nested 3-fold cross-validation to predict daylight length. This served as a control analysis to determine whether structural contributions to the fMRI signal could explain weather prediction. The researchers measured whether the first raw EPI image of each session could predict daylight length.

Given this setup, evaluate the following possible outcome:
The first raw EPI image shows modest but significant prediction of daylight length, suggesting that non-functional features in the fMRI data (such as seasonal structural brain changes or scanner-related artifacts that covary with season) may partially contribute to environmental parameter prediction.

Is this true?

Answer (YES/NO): YES